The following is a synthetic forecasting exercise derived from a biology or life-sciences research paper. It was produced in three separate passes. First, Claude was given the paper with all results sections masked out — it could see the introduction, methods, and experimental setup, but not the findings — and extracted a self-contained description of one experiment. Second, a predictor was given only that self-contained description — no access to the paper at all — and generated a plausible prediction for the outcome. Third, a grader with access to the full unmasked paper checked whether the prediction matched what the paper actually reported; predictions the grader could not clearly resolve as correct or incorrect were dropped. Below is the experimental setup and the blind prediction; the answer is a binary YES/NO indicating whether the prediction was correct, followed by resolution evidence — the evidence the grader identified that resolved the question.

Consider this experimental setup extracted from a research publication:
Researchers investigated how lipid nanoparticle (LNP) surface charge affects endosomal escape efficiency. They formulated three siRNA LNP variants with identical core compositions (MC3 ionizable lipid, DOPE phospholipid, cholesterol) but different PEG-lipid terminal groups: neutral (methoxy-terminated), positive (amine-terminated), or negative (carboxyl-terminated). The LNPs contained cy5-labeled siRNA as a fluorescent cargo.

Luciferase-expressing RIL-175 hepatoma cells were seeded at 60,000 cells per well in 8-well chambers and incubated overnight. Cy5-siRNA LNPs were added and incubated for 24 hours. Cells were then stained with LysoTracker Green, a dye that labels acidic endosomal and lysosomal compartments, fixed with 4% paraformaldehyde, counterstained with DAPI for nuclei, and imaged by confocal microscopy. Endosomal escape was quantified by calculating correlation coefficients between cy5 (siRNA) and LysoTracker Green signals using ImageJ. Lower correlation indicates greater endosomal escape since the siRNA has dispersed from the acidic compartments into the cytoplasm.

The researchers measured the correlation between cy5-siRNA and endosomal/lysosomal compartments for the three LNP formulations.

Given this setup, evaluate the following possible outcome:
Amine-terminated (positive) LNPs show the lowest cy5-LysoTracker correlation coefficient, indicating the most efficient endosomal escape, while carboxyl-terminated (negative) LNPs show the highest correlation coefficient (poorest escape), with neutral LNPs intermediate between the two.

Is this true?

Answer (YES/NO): NO